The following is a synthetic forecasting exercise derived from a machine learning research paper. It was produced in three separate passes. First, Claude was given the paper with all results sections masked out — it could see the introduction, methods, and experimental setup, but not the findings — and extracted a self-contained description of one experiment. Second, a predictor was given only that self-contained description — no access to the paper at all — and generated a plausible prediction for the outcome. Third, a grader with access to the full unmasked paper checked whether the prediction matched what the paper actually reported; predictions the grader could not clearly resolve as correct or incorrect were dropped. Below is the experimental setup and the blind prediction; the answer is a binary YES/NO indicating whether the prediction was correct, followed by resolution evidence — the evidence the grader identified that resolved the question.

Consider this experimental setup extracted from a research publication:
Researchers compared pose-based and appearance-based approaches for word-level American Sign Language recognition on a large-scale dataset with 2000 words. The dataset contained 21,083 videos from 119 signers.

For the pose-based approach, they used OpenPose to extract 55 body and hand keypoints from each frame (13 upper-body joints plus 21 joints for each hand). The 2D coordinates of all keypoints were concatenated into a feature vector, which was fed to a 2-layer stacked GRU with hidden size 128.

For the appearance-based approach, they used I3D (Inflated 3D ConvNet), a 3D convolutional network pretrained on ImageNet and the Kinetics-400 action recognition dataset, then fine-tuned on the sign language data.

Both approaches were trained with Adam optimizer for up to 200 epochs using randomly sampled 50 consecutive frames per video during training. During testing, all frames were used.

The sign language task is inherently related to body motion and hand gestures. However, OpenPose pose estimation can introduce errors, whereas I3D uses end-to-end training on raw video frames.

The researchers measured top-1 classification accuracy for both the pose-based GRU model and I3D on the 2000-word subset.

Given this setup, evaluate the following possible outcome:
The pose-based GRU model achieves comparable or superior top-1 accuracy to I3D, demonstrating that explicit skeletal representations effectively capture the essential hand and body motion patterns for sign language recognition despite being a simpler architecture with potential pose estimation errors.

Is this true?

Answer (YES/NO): YES